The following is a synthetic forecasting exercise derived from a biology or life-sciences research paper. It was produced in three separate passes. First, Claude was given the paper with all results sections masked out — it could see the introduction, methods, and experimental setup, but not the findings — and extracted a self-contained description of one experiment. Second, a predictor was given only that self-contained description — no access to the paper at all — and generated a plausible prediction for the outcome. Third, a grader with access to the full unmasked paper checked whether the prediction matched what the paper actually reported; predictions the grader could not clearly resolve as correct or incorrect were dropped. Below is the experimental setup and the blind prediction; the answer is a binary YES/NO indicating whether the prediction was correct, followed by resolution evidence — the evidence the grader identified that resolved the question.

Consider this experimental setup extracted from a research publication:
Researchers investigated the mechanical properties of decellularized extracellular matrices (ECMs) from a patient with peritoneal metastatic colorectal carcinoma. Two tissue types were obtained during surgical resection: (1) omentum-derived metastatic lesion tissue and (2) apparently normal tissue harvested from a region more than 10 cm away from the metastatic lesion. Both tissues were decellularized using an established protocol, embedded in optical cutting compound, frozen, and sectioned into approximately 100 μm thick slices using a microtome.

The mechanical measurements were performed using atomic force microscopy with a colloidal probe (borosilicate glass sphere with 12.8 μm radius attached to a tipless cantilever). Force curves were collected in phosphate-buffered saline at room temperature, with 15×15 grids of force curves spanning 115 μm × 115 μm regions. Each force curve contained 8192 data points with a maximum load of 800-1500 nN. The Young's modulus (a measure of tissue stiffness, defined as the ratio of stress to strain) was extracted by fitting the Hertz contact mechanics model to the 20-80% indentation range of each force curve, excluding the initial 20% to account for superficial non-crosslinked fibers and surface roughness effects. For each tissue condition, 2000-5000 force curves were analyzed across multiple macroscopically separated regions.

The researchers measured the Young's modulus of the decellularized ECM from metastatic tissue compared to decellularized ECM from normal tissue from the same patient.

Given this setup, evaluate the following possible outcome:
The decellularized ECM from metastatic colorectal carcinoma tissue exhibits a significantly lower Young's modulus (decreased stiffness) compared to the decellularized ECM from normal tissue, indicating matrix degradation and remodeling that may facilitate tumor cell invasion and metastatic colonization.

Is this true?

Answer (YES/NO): NO